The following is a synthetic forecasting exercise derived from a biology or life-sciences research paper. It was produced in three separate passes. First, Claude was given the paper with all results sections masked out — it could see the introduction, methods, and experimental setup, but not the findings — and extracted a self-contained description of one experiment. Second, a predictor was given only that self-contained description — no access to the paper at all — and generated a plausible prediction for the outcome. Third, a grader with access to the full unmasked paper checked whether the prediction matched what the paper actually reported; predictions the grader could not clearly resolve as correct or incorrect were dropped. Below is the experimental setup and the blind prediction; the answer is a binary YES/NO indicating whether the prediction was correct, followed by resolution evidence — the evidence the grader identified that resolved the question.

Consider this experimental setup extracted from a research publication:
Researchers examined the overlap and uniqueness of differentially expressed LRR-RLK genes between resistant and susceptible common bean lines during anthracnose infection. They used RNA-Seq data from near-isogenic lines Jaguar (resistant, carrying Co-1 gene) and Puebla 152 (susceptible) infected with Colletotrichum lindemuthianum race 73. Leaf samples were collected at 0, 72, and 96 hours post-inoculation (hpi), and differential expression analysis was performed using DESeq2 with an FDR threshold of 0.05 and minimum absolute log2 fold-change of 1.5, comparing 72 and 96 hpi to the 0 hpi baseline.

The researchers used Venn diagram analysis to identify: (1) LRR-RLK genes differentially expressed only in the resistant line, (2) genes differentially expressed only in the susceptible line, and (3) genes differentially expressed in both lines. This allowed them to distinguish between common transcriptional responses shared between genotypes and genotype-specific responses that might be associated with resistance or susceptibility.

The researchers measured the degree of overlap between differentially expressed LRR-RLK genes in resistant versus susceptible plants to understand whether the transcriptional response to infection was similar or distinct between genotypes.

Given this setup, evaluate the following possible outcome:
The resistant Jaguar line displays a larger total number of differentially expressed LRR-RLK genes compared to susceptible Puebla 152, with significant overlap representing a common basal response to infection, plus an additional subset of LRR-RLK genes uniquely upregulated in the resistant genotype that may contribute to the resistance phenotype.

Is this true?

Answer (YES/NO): NO